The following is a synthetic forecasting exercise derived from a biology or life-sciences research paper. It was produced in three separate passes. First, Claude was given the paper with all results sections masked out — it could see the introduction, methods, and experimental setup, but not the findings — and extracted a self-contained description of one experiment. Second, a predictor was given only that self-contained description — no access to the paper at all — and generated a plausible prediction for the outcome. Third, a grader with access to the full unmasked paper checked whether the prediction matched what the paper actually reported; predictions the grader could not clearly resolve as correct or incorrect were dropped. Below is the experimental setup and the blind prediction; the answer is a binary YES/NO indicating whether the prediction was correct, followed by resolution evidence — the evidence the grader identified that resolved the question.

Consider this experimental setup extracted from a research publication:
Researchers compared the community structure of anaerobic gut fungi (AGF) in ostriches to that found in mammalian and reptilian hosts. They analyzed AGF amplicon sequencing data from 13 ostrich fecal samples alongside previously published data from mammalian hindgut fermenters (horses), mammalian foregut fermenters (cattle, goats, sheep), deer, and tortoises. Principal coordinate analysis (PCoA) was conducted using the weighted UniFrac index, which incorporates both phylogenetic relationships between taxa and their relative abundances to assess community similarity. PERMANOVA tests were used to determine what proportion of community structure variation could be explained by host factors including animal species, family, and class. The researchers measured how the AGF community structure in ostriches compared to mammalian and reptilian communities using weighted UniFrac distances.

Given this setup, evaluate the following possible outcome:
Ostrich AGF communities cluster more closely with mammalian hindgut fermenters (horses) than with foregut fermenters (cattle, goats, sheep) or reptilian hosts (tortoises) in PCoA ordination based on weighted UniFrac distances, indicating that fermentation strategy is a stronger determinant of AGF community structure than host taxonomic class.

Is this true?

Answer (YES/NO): NO